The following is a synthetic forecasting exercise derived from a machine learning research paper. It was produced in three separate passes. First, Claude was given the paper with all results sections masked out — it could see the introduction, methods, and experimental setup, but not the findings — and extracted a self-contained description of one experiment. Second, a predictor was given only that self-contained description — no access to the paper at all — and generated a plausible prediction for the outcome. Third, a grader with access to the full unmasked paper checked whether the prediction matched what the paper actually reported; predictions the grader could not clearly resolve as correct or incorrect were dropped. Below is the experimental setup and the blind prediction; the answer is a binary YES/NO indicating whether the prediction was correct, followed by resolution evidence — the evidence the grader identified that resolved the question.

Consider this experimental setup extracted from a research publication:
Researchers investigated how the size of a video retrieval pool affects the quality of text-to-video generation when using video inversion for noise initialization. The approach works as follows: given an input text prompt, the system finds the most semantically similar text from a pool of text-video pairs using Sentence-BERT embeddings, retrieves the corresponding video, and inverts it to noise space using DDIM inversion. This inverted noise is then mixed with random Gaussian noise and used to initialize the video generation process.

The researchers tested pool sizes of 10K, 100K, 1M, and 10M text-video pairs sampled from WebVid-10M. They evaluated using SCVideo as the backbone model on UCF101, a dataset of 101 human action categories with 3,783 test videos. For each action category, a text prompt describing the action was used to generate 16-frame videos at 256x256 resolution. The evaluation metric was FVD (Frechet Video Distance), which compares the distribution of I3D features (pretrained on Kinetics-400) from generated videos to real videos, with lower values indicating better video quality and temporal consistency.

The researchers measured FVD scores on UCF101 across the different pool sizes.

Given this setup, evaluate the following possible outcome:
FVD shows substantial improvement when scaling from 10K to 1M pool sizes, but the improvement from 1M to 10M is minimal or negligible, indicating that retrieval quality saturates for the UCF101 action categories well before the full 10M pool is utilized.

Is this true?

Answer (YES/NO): NO